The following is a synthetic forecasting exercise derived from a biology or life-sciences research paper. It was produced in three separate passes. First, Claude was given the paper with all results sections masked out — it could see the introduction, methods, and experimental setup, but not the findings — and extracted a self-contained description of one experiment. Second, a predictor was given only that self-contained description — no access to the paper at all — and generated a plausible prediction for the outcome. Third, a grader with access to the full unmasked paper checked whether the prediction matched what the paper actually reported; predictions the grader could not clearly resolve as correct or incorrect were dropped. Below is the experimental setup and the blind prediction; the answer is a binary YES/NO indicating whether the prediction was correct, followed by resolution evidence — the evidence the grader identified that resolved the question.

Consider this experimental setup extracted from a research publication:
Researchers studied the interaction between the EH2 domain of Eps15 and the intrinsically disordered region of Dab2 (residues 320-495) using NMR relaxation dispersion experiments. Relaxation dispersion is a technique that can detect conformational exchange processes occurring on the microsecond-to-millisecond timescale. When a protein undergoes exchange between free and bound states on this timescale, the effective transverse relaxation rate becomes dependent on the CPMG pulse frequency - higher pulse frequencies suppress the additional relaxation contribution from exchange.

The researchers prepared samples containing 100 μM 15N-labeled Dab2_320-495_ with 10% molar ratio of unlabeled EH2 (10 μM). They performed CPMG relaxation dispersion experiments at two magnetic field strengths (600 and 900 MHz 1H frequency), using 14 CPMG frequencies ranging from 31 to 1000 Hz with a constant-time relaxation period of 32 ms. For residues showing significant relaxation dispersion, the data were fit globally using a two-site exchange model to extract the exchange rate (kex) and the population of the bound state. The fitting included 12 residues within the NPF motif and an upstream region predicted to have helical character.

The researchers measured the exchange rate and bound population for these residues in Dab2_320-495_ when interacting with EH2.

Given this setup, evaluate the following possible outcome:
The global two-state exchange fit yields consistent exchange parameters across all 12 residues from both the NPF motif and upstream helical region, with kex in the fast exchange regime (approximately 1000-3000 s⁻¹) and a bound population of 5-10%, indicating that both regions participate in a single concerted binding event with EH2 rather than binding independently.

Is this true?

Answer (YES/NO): NO